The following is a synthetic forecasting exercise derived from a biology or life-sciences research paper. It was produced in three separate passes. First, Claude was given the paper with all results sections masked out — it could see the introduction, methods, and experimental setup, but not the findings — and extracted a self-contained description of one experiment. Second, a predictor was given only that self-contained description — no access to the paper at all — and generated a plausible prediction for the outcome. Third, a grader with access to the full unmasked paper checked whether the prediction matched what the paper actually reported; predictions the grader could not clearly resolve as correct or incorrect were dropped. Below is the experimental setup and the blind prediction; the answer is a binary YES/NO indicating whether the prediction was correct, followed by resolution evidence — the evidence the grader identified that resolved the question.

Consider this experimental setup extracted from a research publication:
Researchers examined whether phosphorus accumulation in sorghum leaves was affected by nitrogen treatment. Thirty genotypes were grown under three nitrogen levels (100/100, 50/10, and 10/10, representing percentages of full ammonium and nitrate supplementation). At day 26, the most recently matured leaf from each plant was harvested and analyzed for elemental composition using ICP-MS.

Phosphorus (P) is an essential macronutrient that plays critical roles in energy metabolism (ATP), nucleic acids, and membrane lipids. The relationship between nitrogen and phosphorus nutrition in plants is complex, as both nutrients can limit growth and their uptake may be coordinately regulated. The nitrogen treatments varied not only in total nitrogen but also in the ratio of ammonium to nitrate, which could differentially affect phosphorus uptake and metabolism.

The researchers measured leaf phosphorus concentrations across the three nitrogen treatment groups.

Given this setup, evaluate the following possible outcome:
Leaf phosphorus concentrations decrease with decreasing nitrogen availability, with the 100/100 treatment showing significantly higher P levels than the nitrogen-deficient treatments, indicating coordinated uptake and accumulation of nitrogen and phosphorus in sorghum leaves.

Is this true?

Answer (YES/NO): NO